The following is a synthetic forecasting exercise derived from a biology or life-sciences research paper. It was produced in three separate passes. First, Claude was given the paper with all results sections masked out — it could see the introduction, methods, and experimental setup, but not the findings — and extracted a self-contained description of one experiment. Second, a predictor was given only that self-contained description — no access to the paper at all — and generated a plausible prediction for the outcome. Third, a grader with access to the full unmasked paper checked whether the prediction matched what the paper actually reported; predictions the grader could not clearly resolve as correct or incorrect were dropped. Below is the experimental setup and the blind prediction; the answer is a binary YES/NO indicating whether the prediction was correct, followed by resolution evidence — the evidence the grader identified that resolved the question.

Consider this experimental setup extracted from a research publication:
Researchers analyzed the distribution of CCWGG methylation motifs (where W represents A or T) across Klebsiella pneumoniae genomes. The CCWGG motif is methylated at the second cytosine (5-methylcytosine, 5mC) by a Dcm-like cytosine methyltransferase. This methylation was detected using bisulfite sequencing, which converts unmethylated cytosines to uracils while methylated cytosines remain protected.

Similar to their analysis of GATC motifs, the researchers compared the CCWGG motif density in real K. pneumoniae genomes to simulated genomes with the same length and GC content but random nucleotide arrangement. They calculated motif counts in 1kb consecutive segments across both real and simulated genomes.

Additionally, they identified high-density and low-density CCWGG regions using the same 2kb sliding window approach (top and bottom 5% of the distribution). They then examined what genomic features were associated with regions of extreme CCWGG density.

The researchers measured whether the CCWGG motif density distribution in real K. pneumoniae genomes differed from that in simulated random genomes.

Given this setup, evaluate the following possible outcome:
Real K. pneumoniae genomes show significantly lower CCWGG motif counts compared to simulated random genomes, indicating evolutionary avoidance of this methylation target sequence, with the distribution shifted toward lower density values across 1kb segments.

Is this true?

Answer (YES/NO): NO